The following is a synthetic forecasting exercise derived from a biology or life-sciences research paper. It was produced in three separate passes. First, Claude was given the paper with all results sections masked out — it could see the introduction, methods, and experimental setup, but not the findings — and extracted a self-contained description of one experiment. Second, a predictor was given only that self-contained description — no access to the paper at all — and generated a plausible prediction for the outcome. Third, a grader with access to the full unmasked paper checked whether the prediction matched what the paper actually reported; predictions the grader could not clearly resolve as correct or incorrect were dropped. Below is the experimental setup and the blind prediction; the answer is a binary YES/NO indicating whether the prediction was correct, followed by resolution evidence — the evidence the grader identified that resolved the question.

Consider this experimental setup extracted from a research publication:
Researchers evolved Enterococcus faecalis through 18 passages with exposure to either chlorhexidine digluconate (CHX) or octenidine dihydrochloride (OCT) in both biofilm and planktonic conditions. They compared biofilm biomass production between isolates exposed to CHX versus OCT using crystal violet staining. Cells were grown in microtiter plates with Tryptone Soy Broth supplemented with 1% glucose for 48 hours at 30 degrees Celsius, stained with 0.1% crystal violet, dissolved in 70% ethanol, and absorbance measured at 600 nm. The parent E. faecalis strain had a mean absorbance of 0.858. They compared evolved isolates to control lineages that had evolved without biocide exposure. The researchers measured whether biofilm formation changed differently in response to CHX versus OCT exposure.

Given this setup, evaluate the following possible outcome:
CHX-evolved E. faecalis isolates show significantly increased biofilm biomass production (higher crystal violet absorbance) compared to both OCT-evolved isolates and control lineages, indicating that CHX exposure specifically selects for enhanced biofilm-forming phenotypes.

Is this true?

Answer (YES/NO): NO